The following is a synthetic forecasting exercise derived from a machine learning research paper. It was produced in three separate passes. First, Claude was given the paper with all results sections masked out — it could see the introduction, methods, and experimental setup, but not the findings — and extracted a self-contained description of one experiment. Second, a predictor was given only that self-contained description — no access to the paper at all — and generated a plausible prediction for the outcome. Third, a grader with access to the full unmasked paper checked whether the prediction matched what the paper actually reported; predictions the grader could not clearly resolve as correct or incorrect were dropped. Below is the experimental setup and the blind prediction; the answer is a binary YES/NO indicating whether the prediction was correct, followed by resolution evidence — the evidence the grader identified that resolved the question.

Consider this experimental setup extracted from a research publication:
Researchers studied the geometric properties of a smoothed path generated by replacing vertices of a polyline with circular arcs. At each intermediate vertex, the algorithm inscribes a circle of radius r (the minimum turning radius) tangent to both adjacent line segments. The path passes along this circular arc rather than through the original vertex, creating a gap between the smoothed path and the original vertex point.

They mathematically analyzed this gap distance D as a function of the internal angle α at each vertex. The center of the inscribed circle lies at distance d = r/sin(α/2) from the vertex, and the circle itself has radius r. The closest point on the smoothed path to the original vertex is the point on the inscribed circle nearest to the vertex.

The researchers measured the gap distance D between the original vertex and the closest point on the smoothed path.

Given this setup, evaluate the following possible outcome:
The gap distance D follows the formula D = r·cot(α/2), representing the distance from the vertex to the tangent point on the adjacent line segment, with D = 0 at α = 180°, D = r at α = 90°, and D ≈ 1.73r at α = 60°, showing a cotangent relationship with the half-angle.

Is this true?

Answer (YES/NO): NO